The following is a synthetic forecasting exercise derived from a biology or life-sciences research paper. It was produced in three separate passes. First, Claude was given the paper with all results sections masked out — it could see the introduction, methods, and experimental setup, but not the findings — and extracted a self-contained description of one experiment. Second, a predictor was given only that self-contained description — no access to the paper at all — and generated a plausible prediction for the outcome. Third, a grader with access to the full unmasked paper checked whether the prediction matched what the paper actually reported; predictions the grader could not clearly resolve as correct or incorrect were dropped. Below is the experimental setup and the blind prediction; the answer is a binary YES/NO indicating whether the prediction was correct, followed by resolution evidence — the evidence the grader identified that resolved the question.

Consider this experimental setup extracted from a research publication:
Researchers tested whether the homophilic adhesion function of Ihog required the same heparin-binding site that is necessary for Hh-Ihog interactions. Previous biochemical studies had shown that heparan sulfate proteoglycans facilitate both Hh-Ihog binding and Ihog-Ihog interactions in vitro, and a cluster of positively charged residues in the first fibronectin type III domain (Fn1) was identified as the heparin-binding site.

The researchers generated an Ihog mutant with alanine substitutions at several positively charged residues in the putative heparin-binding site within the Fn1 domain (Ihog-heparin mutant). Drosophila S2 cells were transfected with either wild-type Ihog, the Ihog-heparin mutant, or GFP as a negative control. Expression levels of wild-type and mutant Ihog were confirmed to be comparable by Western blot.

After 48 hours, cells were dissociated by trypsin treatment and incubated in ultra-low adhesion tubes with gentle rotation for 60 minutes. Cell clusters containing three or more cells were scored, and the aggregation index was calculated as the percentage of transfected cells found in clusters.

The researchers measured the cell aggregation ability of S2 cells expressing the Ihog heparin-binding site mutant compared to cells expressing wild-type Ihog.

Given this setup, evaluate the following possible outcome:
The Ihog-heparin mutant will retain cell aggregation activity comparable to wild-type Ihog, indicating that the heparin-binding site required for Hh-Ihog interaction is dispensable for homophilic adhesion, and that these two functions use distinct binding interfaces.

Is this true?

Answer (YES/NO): NO